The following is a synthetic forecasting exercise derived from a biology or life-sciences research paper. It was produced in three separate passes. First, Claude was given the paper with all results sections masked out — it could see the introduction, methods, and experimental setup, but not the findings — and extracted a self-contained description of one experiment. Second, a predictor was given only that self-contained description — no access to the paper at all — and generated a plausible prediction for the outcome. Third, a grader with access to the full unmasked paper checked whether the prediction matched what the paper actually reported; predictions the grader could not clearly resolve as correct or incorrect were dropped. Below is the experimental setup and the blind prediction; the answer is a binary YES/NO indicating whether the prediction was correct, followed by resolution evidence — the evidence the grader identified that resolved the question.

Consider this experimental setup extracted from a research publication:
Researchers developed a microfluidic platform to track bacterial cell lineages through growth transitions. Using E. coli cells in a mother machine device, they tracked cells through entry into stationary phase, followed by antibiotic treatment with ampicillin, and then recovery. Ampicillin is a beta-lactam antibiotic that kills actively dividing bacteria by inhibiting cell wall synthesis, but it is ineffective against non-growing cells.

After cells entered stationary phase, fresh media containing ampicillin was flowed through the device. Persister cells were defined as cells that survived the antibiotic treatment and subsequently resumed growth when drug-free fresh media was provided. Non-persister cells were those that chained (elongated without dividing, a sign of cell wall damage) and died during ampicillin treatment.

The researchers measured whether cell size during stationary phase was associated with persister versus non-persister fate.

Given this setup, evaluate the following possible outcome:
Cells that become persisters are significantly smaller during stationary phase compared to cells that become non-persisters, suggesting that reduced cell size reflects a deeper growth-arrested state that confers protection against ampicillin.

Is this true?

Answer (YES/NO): YES